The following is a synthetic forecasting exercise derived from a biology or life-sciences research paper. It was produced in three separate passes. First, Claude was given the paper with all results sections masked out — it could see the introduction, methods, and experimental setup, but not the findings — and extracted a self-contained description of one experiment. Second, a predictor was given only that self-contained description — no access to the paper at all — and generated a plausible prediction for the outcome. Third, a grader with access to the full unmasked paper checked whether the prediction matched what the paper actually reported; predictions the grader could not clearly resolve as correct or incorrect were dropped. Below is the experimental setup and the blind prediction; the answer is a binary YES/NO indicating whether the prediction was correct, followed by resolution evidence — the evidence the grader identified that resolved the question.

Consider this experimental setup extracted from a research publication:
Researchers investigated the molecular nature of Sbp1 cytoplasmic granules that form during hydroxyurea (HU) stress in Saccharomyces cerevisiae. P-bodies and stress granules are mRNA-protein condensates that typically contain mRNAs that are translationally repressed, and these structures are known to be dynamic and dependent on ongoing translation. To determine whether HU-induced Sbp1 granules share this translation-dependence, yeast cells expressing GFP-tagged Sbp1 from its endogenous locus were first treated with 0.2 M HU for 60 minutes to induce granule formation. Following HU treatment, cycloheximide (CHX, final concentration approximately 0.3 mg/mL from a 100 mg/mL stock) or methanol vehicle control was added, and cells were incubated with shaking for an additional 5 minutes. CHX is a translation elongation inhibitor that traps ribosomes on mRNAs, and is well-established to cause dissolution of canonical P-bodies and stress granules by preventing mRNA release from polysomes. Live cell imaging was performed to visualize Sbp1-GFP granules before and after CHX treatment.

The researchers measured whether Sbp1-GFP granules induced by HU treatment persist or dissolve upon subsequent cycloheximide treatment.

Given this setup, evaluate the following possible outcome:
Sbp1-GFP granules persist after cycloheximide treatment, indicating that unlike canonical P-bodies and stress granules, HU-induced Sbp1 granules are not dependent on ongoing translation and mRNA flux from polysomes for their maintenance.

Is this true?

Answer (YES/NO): NO